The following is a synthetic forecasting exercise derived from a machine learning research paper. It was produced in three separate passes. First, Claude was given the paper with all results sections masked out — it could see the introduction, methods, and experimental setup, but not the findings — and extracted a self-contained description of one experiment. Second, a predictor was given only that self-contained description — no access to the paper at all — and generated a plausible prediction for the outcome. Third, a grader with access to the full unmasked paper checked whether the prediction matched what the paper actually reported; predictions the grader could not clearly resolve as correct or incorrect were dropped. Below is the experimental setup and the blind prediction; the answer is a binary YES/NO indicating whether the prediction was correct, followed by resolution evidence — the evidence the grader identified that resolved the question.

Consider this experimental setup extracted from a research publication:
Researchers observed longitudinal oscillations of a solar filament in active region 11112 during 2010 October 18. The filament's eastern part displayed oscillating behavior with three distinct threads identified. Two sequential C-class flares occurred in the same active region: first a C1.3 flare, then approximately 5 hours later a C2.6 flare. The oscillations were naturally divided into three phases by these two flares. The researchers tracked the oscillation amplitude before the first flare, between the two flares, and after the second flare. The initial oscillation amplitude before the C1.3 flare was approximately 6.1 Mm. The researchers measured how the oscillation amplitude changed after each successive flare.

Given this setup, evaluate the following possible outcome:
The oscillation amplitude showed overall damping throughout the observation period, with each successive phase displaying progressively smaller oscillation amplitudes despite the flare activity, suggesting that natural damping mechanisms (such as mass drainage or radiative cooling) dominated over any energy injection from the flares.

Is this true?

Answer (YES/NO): NO